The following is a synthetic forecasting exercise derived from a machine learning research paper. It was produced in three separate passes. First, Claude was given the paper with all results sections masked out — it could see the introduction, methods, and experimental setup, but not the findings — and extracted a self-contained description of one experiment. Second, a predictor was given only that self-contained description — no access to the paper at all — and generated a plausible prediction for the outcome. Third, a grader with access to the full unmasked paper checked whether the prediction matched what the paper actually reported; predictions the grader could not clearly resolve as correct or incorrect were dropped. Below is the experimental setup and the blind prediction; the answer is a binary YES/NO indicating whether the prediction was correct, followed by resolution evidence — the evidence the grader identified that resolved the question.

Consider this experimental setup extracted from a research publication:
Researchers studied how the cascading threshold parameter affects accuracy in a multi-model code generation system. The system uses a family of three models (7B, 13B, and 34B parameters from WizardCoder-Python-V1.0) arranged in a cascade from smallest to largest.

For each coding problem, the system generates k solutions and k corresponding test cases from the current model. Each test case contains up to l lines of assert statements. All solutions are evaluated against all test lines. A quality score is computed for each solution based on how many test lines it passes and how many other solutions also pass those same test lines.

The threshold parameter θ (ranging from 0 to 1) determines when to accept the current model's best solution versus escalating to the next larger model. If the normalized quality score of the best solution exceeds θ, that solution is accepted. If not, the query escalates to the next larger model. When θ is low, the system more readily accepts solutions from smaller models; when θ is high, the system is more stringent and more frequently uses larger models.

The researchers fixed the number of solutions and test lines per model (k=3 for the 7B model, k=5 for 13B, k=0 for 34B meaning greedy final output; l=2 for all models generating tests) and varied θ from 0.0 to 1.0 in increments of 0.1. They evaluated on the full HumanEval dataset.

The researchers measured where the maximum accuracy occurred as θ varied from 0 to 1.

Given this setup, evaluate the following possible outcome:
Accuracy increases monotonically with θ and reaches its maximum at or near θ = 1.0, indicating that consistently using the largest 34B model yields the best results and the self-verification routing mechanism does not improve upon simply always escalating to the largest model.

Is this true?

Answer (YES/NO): NO